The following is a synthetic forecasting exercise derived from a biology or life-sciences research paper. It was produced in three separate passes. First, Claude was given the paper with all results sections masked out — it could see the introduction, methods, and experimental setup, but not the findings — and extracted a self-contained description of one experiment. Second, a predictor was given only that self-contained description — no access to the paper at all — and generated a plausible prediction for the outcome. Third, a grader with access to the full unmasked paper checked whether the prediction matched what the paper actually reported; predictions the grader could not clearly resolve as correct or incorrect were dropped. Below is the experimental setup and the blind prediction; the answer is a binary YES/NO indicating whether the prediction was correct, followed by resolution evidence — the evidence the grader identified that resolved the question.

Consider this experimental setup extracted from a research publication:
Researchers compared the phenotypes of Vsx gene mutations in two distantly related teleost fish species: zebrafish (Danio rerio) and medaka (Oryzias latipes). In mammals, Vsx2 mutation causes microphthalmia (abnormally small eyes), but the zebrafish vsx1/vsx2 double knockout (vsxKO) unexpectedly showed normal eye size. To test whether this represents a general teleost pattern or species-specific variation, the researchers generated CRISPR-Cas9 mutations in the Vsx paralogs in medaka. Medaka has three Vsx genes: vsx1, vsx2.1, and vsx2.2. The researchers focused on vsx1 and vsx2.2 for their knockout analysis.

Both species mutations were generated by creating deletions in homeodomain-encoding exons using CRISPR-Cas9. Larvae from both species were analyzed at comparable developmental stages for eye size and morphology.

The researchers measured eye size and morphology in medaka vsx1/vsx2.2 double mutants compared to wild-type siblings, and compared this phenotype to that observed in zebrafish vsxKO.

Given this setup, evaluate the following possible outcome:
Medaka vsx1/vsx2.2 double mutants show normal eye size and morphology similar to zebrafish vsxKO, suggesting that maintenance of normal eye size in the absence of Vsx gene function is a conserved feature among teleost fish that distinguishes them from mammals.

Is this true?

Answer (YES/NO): NO